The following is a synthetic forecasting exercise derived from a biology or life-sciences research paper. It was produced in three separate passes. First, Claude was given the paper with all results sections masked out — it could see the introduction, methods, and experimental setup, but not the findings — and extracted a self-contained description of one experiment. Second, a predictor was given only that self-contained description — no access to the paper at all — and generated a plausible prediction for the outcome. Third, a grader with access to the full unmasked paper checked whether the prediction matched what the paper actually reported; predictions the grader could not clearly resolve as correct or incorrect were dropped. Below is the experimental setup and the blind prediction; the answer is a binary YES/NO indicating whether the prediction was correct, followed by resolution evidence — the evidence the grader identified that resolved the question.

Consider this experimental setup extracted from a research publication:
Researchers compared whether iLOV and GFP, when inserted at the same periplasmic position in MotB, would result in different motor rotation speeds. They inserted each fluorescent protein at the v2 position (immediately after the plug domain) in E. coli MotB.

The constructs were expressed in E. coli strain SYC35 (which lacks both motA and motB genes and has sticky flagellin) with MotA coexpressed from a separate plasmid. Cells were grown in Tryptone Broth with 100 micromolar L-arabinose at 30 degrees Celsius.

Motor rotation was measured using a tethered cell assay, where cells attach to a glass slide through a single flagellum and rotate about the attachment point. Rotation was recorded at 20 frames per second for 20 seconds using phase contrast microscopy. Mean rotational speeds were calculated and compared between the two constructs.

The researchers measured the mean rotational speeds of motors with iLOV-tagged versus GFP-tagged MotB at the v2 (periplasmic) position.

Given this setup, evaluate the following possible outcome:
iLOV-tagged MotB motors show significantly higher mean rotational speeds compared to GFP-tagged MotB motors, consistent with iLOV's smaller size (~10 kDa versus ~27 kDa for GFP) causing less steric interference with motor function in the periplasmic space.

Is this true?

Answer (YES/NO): YES